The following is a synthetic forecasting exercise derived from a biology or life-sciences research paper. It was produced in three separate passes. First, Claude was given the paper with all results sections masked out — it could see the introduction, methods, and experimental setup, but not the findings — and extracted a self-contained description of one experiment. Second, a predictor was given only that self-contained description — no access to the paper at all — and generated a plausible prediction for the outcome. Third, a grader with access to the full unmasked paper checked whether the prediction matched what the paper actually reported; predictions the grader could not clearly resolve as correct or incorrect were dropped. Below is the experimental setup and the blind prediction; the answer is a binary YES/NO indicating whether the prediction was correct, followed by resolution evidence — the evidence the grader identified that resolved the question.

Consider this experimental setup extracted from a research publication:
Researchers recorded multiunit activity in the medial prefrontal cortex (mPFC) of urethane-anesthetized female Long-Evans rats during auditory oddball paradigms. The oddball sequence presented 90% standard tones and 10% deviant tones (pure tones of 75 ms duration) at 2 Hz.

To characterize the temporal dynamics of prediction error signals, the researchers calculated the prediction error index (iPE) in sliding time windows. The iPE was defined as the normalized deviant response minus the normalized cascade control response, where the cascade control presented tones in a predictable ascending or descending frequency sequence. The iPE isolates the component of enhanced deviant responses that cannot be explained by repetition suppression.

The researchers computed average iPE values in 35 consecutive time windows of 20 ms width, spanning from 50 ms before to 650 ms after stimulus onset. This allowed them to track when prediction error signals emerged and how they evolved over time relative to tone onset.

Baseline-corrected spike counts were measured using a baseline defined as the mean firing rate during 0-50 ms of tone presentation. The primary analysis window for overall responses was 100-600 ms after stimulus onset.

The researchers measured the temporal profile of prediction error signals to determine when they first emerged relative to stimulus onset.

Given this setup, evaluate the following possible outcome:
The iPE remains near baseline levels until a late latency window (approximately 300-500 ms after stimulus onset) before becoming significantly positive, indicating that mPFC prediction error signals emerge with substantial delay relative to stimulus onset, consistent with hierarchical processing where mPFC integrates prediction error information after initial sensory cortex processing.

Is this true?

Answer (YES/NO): NO